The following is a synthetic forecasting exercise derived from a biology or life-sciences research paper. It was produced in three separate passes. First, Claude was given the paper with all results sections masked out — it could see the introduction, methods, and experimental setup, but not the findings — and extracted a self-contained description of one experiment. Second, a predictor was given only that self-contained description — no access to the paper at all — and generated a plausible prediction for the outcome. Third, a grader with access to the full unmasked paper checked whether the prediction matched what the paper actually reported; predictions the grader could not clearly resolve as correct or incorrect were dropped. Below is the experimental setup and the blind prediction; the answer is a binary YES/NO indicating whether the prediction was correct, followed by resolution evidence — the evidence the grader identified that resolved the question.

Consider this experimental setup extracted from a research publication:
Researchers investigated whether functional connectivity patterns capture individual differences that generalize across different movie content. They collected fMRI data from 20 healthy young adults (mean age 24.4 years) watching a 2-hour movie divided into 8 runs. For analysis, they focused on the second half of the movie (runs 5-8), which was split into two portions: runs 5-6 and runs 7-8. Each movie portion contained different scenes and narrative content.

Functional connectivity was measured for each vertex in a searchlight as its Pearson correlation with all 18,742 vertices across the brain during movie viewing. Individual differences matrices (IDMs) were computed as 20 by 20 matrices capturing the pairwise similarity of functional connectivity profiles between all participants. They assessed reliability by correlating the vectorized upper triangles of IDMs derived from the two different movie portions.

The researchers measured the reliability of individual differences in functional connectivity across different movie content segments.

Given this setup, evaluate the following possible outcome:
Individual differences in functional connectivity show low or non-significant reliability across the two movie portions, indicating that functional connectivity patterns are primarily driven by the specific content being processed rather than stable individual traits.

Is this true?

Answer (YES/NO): NO